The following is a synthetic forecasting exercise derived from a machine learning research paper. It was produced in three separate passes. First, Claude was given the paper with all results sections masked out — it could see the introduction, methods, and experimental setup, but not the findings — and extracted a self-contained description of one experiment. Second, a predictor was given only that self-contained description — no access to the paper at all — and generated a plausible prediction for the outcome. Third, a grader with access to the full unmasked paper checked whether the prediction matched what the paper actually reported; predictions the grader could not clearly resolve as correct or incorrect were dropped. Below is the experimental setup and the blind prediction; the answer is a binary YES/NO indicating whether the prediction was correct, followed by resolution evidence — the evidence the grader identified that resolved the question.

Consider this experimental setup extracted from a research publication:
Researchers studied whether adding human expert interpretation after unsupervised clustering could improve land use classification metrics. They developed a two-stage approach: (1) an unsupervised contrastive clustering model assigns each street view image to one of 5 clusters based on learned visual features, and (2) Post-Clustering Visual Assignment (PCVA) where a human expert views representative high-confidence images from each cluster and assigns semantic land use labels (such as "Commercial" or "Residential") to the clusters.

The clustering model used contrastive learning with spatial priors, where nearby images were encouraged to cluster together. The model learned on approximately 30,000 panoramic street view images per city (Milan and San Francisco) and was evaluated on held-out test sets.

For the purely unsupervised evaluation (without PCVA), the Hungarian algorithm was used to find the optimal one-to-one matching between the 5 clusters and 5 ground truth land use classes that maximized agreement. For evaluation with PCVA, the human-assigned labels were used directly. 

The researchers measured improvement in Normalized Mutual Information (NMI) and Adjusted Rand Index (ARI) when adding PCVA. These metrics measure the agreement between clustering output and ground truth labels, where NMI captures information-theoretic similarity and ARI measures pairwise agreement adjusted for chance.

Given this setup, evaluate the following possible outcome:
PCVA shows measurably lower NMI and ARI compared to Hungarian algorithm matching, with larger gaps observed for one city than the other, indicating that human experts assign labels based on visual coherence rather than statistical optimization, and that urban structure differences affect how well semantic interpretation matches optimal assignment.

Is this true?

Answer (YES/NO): NO